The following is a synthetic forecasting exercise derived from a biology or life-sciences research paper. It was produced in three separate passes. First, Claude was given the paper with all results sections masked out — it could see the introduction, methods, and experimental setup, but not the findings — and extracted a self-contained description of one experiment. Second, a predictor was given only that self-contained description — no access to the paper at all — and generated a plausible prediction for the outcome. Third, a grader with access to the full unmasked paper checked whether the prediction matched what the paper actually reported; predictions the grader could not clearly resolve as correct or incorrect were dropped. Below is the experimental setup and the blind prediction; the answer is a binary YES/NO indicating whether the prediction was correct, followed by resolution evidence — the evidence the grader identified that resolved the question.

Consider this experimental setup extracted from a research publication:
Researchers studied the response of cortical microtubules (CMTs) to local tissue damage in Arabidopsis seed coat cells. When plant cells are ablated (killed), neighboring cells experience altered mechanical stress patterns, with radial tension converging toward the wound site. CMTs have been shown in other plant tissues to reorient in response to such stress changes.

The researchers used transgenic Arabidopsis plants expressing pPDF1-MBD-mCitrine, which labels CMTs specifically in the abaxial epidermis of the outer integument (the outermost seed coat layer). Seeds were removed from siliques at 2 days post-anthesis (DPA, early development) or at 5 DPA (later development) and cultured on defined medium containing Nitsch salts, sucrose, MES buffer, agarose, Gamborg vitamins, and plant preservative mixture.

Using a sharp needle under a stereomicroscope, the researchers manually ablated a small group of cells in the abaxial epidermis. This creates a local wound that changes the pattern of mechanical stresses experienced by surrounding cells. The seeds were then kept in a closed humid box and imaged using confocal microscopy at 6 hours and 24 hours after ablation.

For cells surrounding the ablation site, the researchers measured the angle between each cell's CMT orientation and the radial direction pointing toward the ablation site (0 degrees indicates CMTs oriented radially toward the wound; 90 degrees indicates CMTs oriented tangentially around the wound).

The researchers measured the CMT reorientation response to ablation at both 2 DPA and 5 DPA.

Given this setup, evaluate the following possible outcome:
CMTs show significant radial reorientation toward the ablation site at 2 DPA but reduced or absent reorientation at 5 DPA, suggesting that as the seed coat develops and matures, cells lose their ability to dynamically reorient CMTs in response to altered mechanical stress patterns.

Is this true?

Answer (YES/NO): NO